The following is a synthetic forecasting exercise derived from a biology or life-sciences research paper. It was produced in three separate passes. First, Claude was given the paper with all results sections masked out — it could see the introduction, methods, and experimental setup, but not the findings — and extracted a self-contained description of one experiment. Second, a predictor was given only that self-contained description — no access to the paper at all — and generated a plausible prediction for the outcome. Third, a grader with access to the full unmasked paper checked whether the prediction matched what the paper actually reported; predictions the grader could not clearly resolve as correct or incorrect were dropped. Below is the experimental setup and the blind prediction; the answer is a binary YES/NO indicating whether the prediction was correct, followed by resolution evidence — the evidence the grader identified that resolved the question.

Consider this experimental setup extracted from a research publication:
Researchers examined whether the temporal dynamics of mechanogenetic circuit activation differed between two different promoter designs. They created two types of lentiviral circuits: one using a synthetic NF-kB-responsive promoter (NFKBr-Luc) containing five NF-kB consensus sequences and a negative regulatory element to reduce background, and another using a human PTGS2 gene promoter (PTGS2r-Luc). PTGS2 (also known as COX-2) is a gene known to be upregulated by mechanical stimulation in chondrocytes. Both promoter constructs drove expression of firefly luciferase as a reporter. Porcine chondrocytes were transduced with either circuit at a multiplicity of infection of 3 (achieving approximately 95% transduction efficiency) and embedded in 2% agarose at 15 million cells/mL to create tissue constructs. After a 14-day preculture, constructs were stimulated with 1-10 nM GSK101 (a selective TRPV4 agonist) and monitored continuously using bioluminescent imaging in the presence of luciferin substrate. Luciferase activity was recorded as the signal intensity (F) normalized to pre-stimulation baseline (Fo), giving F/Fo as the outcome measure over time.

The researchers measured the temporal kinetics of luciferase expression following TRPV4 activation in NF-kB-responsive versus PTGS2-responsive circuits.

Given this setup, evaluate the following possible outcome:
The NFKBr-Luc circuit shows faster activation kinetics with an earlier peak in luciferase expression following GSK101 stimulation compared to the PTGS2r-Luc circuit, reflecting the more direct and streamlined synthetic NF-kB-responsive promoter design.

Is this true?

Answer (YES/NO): YES